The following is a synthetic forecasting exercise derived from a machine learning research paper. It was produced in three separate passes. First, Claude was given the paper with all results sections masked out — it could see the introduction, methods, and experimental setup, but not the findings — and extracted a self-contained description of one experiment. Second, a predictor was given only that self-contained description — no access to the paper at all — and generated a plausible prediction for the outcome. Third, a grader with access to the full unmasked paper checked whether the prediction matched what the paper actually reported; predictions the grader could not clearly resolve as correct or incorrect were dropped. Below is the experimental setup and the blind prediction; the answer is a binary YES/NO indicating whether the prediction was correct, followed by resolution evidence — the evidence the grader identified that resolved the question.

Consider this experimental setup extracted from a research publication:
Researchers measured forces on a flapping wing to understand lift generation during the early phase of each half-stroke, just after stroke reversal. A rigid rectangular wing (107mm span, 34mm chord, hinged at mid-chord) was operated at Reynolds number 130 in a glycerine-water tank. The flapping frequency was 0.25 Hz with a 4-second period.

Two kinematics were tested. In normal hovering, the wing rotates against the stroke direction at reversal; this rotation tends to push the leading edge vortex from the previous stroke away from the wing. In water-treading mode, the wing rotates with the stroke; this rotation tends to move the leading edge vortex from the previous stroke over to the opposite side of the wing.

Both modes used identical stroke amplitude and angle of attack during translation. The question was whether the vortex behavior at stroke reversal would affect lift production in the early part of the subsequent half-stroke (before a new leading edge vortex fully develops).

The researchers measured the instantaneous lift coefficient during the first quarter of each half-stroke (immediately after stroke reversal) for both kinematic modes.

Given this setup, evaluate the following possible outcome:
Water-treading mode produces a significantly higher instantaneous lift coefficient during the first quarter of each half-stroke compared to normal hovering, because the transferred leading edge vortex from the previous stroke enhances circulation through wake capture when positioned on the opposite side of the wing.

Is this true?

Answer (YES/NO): NO